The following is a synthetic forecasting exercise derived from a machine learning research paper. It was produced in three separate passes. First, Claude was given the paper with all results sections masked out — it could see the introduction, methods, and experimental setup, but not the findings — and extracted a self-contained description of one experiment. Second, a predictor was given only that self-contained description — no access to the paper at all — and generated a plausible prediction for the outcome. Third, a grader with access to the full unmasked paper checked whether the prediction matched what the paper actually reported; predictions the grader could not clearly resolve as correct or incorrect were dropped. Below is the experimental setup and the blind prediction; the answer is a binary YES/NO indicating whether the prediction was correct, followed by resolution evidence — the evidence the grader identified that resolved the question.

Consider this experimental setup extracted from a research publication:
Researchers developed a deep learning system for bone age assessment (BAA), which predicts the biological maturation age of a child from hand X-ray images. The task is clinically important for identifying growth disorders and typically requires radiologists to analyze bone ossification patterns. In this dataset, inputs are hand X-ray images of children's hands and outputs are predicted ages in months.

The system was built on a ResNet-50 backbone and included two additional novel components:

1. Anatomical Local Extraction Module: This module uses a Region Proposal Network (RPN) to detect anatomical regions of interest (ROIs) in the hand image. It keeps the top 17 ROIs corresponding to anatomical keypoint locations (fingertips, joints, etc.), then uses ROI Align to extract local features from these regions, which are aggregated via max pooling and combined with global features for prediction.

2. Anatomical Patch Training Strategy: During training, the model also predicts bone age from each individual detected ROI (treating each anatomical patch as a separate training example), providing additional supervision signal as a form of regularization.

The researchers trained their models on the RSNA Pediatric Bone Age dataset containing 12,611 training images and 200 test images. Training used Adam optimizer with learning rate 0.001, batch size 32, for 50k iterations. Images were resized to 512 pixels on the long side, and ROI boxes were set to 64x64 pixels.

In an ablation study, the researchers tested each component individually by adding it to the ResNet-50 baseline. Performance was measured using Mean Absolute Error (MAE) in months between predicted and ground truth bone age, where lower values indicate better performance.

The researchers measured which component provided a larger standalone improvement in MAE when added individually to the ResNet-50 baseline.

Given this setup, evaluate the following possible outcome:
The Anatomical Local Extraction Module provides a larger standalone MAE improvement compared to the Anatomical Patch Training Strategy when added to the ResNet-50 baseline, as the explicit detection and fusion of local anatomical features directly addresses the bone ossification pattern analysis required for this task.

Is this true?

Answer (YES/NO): NO